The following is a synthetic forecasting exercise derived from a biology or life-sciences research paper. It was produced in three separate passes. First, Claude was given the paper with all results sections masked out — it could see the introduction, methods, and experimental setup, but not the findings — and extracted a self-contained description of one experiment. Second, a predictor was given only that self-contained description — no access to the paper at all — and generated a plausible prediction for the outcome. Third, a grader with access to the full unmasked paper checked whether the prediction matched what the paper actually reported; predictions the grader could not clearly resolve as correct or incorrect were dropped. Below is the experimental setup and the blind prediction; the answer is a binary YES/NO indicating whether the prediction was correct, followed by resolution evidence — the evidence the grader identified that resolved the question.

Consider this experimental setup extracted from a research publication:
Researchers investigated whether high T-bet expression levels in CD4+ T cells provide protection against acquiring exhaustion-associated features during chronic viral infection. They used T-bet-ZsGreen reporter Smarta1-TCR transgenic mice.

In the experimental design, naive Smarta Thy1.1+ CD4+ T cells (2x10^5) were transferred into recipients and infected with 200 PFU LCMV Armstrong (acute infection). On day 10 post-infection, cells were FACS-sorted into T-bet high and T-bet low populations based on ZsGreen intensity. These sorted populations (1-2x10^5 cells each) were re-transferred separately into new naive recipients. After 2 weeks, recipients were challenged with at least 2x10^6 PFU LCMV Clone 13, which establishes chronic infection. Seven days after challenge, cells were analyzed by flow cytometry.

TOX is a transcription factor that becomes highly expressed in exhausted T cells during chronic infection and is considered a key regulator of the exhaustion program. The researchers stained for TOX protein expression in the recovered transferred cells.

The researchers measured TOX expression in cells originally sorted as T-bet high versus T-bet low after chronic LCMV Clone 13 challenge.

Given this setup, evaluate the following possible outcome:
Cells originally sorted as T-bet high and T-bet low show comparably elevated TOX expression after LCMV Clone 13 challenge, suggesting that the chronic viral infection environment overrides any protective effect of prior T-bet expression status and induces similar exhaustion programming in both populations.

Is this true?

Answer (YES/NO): YES